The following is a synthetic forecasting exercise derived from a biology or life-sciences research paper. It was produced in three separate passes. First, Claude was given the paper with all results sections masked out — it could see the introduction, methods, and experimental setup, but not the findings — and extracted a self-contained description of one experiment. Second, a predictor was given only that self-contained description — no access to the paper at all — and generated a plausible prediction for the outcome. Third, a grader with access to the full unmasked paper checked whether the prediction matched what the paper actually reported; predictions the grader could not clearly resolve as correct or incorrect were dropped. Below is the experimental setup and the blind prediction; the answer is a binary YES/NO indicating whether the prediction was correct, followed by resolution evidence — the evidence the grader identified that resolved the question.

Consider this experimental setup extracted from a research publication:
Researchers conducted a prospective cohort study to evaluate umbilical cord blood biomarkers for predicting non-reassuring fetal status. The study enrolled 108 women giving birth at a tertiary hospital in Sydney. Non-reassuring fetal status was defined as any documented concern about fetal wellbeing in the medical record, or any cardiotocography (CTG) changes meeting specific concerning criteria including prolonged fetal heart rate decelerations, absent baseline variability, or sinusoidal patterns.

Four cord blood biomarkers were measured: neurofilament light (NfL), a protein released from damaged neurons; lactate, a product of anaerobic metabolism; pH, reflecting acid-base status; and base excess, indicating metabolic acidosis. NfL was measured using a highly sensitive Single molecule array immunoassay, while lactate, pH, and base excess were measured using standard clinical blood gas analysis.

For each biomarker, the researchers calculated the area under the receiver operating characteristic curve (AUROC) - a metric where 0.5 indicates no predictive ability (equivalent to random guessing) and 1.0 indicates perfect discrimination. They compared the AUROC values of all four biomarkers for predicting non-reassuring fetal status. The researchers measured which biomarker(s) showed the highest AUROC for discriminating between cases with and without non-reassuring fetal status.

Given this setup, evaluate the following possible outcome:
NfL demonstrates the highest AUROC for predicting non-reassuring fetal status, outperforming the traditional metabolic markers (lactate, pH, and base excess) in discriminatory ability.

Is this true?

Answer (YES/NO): YES